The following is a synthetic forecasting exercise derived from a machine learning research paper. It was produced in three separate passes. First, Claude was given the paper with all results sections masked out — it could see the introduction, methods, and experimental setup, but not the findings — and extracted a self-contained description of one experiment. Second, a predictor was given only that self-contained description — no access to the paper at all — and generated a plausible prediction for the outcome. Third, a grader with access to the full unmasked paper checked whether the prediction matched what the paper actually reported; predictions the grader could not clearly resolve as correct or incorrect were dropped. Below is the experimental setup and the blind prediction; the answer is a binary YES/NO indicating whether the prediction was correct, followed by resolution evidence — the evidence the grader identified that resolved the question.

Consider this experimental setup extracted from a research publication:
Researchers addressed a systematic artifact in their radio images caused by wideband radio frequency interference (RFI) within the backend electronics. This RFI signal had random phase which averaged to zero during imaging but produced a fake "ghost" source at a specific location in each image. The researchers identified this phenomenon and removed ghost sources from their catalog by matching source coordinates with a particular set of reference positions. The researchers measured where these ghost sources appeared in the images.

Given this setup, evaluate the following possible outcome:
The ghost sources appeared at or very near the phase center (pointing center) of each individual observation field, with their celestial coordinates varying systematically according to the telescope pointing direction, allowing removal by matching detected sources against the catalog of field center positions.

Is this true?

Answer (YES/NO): YES